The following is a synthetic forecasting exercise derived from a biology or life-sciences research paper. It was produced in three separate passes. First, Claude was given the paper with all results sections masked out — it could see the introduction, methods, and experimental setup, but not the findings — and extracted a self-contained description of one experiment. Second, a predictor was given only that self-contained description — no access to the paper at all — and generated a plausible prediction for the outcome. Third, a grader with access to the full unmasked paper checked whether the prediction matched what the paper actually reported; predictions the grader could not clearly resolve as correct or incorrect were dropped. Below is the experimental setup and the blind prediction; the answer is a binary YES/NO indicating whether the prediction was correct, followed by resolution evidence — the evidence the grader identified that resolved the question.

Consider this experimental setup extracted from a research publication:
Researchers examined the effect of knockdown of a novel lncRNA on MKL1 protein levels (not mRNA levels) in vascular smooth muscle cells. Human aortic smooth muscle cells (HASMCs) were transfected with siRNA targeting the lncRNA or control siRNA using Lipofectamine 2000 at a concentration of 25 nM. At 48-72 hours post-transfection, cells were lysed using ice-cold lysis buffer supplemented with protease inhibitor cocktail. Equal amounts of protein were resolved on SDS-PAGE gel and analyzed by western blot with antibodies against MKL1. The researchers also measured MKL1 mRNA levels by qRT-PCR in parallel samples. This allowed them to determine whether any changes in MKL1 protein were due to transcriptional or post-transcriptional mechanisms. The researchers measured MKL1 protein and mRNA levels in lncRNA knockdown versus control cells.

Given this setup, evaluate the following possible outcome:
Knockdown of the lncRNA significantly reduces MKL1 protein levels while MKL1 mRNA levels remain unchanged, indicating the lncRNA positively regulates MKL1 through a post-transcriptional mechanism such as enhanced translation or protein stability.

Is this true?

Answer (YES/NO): YES